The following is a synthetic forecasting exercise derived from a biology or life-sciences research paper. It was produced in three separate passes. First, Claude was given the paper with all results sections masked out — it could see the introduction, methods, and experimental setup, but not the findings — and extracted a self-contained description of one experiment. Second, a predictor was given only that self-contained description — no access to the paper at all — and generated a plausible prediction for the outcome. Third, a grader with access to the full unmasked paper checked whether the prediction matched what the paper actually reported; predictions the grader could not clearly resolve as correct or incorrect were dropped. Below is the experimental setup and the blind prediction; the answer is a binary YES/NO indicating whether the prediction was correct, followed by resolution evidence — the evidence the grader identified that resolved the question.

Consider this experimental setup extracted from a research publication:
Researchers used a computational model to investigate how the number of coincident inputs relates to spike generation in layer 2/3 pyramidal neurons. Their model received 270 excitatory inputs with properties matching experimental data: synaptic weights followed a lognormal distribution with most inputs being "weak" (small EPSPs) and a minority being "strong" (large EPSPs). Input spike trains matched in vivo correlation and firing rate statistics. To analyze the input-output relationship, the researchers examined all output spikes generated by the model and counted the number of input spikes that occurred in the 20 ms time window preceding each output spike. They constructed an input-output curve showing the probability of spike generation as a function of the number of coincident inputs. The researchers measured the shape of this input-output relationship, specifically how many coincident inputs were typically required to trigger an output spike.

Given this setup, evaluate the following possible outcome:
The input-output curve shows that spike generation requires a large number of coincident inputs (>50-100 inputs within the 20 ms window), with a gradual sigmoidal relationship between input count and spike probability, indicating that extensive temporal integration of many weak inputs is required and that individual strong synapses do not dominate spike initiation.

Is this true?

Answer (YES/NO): NO